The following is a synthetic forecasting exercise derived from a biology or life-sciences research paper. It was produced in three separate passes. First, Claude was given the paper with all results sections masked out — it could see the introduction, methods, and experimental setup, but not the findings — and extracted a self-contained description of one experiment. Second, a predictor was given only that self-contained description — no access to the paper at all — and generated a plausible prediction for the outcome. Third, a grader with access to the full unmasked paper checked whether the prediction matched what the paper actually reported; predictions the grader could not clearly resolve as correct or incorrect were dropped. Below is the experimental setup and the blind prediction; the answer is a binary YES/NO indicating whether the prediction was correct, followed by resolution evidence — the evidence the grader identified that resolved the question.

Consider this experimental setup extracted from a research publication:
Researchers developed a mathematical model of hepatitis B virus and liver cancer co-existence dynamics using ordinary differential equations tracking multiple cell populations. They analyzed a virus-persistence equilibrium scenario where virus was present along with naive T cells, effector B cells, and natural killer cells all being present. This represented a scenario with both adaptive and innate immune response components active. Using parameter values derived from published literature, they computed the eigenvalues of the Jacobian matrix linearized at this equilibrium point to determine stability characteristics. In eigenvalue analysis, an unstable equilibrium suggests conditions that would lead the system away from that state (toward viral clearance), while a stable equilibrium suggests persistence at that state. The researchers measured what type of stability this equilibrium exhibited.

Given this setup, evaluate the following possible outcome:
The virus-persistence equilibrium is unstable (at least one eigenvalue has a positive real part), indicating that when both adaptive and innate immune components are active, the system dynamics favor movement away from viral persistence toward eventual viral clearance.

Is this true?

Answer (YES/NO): YES